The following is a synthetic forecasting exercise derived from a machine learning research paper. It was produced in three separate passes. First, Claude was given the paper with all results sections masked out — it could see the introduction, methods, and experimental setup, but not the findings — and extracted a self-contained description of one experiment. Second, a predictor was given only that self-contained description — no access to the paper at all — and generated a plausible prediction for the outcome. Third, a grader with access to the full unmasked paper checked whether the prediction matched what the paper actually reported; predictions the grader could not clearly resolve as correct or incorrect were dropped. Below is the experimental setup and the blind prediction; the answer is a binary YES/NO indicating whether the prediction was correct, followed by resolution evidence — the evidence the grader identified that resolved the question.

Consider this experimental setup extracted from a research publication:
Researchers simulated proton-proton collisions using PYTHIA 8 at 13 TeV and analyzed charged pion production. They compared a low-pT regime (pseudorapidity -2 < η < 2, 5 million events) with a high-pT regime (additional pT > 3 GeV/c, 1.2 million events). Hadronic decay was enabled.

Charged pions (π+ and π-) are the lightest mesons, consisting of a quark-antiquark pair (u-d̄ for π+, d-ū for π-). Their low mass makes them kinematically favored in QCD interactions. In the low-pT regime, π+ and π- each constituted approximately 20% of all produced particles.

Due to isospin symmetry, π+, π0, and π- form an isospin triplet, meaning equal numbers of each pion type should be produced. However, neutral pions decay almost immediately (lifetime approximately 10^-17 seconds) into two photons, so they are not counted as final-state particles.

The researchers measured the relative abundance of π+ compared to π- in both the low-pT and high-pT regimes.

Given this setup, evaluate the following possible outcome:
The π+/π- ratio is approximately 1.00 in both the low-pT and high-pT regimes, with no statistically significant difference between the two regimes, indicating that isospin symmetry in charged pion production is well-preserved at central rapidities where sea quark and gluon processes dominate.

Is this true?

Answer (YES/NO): YES